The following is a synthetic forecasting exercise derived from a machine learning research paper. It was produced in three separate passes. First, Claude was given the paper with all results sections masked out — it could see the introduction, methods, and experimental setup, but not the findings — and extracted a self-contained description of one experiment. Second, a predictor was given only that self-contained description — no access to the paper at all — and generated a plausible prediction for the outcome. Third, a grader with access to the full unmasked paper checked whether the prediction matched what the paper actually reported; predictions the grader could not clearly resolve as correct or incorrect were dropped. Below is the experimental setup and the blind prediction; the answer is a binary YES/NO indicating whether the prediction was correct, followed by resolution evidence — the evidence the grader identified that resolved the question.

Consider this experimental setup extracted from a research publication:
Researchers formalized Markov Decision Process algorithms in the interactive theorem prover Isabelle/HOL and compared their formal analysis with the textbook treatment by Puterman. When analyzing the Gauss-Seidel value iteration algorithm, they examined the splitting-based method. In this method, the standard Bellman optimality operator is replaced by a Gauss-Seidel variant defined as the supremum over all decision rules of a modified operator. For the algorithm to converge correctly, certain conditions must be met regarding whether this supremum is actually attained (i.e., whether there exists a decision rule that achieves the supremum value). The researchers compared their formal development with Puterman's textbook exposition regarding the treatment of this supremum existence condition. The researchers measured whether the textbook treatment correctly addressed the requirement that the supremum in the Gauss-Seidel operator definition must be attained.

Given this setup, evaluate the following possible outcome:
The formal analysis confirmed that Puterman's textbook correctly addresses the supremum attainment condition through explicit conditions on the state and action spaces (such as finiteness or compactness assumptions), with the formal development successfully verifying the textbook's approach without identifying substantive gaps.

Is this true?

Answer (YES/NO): NO